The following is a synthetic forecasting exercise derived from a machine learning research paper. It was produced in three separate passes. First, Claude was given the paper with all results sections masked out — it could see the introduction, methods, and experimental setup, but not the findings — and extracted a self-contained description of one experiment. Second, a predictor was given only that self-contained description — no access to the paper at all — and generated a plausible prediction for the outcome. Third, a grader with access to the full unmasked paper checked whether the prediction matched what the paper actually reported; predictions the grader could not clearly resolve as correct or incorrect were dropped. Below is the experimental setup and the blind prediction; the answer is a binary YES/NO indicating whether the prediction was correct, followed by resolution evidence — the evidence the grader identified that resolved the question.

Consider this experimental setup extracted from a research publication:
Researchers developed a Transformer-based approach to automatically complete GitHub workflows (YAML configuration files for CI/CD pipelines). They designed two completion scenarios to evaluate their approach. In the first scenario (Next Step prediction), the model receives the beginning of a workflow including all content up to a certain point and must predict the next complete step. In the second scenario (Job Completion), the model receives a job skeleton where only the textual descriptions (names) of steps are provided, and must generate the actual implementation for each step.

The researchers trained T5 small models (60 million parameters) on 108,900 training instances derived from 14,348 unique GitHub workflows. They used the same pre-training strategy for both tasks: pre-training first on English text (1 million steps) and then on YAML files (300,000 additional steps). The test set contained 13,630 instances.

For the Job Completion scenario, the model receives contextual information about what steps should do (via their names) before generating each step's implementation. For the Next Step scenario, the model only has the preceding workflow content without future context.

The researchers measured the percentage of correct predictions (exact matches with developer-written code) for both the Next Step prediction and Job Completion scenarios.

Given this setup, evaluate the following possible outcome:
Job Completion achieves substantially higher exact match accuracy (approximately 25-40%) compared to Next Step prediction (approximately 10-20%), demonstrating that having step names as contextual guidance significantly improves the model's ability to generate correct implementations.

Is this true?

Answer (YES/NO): NO